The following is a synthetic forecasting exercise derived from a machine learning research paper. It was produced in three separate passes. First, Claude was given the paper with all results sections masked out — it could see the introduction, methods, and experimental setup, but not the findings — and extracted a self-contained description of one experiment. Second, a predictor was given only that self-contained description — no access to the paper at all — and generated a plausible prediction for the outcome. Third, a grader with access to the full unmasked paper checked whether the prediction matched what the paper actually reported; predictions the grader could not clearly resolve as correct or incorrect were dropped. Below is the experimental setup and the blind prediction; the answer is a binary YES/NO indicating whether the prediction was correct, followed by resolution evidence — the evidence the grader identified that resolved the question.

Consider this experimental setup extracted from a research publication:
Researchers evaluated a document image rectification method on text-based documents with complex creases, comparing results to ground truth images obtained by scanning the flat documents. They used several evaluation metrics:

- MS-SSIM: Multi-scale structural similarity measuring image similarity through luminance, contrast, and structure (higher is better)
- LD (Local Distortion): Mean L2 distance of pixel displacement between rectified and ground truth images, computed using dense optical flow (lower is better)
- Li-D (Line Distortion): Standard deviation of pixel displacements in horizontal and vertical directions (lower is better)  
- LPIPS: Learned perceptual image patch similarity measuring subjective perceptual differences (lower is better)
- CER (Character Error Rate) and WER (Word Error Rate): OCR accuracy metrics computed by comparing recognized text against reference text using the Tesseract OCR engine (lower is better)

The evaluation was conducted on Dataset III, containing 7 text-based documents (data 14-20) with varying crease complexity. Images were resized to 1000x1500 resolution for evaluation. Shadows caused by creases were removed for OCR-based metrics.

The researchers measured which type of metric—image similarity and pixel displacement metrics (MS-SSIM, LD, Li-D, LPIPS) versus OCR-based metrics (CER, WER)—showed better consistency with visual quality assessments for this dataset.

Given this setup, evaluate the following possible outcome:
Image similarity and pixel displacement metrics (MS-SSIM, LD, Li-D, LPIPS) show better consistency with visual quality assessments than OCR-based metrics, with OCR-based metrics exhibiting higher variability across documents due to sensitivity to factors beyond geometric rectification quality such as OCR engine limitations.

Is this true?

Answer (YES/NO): NO